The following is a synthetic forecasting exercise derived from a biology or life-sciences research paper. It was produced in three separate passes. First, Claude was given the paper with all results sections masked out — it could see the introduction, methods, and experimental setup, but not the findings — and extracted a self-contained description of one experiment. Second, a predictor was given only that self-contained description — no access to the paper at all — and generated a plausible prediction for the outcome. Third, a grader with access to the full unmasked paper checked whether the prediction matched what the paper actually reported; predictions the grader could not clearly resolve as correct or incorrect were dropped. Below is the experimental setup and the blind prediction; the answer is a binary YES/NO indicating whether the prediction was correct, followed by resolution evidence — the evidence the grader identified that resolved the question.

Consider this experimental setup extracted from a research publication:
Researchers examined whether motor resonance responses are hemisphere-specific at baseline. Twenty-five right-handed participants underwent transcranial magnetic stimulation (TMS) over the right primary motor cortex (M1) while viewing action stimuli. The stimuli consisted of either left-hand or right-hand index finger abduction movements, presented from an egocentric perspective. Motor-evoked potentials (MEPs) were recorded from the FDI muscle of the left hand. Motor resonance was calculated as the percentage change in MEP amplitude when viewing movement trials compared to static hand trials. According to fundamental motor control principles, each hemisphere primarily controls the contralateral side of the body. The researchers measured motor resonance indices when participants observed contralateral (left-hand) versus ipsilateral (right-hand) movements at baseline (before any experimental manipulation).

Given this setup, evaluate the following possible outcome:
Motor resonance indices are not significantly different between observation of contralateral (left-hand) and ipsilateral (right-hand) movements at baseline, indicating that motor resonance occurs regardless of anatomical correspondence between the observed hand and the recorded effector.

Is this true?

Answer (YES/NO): NO